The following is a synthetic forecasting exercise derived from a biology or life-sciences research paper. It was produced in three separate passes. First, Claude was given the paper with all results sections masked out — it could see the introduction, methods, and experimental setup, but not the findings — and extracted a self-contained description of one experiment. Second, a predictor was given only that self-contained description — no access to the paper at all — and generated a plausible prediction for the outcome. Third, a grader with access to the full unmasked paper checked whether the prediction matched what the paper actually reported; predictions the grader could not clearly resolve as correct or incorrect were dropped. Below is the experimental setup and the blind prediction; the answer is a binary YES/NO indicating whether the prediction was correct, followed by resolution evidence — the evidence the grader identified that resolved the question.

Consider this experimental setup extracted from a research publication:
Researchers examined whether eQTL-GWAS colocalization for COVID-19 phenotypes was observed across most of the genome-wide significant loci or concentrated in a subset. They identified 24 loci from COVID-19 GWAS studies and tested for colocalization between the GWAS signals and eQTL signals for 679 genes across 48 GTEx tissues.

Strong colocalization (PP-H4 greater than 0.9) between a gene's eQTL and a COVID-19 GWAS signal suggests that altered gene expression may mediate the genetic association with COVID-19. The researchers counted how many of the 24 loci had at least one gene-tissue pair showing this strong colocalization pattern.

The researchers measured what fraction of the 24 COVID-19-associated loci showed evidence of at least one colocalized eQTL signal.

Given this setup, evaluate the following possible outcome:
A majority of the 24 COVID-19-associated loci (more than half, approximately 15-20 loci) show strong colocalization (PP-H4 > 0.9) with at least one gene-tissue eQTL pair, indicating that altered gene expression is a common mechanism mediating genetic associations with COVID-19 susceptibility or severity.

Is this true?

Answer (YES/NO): NO